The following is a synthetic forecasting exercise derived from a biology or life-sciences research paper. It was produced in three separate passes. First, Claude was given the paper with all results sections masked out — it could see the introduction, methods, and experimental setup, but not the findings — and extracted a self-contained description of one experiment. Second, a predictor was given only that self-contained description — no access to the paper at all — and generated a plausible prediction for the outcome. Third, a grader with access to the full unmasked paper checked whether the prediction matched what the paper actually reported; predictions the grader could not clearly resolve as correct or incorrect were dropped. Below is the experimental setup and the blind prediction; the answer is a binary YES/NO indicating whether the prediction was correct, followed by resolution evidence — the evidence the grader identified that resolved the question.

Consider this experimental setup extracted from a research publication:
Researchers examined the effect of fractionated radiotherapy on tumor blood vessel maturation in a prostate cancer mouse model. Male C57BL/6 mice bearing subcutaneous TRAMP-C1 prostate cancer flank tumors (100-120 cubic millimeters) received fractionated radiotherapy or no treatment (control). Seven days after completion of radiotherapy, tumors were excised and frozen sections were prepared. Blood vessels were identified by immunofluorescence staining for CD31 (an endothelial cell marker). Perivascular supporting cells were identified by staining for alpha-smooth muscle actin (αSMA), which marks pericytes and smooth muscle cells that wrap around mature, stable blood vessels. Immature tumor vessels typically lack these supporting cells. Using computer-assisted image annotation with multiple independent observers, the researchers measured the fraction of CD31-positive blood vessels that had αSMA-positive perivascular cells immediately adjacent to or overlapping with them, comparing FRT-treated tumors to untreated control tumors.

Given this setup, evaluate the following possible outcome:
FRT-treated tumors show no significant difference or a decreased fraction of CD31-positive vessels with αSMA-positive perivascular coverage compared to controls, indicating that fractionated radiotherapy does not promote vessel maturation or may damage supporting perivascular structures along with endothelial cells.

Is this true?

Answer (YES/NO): NO